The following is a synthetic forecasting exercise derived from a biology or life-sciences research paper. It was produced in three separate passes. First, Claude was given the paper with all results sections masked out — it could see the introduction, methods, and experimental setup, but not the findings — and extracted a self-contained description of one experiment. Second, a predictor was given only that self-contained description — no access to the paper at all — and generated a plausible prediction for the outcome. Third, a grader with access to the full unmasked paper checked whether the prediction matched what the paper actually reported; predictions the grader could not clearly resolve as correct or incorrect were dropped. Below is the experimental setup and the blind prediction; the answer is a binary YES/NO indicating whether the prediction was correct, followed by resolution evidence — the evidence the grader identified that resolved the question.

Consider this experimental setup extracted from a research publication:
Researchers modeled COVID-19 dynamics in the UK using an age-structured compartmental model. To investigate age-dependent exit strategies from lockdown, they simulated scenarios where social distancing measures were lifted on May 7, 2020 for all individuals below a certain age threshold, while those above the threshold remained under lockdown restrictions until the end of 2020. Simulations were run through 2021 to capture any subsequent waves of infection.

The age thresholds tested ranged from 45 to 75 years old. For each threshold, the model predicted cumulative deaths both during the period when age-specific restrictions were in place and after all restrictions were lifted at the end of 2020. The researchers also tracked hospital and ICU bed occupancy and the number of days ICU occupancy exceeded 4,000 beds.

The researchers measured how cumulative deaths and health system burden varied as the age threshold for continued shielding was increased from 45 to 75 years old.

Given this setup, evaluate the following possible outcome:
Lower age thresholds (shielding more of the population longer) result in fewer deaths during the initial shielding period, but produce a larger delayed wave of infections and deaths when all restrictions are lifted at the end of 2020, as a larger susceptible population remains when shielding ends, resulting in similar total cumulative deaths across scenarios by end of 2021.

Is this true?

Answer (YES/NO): NO